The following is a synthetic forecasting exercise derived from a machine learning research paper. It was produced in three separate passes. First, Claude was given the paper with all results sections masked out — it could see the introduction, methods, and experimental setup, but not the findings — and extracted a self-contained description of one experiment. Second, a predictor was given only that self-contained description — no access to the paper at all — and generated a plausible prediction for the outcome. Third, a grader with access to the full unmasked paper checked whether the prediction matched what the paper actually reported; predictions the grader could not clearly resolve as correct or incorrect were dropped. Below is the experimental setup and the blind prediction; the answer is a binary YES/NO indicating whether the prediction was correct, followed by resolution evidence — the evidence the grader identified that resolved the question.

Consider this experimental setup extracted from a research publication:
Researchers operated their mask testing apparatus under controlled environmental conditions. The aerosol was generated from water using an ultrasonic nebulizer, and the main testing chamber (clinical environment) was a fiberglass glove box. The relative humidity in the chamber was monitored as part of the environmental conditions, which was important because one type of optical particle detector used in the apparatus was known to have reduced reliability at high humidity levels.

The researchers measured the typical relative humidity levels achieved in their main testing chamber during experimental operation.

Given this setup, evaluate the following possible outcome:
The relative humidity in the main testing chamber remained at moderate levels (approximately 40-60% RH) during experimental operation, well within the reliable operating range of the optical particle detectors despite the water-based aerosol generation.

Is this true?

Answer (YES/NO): NO